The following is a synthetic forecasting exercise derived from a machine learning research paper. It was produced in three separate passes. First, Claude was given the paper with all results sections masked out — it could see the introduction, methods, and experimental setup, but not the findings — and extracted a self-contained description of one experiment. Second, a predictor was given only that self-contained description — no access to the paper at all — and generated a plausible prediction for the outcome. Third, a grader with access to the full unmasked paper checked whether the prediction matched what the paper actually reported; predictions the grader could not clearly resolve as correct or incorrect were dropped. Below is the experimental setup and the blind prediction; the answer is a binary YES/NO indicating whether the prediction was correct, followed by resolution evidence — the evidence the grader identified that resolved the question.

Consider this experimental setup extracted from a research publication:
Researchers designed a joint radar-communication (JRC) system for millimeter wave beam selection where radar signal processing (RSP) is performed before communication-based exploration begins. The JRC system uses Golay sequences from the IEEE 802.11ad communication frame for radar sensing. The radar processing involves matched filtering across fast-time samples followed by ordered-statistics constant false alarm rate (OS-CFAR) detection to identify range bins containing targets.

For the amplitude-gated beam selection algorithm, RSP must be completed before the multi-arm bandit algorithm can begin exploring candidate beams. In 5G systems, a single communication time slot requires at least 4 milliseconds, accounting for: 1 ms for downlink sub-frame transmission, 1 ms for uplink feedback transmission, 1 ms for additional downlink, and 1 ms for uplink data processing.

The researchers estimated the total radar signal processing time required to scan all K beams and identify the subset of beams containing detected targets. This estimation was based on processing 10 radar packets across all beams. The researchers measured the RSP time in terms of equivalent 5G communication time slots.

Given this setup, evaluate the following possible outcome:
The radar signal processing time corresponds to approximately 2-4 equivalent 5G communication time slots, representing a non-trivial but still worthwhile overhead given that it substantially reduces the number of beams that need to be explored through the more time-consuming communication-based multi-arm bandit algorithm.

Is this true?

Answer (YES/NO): NO